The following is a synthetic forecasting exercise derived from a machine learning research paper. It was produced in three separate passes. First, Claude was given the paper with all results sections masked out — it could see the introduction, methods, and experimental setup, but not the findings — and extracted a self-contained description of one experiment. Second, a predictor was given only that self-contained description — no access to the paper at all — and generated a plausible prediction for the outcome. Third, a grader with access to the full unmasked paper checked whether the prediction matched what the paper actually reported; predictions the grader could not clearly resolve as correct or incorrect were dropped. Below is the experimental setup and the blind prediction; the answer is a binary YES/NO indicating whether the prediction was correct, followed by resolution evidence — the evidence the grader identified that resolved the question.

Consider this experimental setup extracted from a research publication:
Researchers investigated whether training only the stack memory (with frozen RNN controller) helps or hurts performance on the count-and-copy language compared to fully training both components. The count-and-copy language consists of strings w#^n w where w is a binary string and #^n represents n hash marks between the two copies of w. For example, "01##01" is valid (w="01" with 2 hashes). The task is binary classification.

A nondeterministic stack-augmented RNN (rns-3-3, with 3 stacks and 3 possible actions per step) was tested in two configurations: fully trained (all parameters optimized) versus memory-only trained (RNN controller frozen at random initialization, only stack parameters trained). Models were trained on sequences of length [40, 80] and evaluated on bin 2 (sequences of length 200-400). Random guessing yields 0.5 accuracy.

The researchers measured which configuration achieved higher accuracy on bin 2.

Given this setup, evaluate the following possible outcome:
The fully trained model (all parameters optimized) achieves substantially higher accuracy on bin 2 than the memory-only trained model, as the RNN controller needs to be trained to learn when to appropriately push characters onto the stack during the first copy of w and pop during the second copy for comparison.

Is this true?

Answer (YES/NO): NO